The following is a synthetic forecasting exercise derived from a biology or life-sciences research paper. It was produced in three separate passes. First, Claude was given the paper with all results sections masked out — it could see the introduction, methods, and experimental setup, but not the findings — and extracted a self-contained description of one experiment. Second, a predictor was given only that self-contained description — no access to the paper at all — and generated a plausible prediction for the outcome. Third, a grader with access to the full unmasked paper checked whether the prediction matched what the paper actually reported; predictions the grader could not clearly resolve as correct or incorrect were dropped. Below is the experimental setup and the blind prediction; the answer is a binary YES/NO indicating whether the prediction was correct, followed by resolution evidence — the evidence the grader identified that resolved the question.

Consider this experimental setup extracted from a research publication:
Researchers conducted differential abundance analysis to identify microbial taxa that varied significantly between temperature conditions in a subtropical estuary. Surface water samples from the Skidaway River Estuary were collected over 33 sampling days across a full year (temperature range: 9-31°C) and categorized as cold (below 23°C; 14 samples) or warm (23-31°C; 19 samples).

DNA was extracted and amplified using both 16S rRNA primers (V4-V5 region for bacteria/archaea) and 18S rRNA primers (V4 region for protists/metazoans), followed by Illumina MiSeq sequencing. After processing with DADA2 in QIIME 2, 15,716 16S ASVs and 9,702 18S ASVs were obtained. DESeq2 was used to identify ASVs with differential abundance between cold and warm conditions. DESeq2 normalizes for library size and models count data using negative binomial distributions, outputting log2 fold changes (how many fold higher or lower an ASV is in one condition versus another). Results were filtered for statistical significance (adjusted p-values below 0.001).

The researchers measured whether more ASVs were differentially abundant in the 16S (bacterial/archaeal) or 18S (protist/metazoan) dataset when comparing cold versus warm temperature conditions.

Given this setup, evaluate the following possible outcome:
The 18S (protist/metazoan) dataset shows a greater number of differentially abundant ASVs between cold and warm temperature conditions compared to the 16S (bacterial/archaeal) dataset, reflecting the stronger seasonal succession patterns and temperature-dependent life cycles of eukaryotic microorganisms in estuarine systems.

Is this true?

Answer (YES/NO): YES